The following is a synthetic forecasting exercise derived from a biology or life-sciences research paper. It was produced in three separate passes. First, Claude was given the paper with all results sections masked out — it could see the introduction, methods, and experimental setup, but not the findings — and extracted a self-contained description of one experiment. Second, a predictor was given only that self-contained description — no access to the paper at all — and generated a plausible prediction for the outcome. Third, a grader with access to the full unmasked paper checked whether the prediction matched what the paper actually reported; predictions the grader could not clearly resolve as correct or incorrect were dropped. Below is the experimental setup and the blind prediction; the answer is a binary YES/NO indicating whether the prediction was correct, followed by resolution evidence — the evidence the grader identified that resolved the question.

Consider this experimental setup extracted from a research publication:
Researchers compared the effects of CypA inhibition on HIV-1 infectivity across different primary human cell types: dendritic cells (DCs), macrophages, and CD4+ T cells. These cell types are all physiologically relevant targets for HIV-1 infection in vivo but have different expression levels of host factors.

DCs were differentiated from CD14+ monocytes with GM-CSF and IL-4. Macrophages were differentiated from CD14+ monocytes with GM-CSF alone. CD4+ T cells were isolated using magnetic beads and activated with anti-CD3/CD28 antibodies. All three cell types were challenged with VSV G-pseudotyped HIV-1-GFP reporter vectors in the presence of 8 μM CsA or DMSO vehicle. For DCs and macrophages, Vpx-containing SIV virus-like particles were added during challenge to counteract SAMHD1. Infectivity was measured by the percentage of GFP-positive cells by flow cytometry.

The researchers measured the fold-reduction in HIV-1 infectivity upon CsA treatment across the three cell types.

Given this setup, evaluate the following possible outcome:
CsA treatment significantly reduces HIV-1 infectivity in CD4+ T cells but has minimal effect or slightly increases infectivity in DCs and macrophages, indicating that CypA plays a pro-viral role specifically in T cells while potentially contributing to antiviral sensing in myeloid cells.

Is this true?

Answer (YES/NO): NO